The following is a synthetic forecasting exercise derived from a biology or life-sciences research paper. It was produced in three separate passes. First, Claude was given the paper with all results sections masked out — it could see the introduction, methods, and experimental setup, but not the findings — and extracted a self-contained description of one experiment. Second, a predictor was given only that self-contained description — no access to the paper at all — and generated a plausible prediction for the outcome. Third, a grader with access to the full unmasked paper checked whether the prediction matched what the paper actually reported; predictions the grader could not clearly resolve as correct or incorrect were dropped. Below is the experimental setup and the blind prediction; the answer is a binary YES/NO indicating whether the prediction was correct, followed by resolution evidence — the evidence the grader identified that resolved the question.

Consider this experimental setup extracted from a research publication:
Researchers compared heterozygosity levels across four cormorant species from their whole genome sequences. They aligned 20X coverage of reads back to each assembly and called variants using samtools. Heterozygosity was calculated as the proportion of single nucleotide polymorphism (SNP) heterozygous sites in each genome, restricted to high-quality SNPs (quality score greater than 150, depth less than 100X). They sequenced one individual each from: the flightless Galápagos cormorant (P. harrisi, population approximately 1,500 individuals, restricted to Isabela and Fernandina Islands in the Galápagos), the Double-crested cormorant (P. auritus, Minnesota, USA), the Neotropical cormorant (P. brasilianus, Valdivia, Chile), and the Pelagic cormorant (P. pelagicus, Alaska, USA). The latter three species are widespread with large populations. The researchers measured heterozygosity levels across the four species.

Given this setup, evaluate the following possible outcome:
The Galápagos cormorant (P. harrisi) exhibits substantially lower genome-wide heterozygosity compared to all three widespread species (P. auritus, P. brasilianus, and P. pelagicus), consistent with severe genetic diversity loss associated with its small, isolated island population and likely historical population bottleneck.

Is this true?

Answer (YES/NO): YES